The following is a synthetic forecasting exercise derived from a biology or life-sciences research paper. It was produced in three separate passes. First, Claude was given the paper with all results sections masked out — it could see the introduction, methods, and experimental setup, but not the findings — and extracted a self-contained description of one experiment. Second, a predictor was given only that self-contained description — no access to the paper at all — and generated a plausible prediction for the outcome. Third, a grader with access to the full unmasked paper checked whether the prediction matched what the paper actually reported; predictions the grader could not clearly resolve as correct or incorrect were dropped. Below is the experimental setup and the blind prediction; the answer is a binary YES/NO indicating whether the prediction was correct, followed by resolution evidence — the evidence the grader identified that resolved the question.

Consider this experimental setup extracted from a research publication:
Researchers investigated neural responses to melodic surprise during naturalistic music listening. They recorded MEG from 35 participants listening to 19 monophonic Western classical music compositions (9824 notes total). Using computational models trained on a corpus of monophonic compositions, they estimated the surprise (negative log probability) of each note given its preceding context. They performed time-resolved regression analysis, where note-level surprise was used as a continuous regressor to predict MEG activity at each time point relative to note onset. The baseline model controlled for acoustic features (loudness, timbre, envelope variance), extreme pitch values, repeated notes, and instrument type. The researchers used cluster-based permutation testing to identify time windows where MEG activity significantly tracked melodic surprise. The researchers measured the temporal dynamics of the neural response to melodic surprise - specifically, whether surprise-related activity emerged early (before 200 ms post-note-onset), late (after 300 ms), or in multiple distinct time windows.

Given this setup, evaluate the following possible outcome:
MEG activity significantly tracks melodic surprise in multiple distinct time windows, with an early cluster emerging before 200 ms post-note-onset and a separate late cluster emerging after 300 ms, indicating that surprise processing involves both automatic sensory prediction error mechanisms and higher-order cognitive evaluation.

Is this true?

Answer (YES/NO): NO